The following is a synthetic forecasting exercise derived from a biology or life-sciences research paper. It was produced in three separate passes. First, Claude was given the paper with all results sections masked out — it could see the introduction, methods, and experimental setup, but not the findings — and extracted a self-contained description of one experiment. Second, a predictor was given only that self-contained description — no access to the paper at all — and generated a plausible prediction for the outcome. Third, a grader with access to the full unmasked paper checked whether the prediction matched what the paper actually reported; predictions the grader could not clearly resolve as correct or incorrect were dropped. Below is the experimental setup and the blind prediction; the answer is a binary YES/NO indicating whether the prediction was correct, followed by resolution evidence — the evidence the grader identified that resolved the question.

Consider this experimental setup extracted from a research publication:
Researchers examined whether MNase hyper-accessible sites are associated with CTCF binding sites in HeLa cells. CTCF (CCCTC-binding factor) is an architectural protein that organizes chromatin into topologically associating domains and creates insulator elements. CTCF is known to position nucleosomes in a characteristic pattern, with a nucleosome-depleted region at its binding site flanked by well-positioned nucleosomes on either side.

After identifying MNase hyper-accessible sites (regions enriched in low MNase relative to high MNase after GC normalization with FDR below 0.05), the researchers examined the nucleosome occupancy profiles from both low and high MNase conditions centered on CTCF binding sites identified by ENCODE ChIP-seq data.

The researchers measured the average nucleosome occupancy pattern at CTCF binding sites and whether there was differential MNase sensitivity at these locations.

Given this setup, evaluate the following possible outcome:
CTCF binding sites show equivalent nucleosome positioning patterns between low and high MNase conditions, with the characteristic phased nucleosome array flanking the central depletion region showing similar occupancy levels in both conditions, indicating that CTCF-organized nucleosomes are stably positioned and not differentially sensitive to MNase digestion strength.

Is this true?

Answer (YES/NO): NO